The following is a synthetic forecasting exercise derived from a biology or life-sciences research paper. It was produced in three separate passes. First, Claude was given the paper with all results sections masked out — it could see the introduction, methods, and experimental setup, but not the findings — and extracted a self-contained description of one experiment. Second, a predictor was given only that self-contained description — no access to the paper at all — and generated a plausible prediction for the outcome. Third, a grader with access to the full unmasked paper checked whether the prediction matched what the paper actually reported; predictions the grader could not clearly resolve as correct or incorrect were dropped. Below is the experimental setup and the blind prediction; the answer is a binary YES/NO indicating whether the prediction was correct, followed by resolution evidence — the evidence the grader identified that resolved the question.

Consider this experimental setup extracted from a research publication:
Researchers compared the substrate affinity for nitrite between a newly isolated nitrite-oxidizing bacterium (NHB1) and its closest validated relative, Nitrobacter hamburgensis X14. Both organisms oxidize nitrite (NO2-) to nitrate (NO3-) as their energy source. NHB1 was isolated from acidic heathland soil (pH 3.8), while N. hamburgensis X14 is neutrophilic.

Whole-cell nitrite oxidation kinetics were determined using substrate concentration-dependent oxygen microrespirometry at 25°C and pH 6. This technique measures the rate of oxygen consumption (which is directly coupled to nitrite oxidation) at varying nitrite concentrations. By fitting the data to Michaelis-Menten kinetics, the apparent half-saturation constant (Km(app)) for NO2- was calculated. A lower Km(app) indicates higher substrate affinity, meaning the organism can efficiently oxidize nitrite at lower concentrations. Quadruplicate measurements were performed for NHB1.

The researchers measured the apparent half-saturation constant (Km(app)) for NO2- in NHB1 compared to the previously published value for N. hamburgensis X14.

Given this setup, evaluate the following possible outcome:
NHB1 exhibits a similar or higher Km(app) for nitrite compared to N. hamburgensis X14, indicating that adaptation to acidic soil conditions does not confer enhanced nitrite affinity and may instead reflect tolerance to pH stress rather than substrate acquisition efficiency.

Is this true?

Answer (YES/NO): NO